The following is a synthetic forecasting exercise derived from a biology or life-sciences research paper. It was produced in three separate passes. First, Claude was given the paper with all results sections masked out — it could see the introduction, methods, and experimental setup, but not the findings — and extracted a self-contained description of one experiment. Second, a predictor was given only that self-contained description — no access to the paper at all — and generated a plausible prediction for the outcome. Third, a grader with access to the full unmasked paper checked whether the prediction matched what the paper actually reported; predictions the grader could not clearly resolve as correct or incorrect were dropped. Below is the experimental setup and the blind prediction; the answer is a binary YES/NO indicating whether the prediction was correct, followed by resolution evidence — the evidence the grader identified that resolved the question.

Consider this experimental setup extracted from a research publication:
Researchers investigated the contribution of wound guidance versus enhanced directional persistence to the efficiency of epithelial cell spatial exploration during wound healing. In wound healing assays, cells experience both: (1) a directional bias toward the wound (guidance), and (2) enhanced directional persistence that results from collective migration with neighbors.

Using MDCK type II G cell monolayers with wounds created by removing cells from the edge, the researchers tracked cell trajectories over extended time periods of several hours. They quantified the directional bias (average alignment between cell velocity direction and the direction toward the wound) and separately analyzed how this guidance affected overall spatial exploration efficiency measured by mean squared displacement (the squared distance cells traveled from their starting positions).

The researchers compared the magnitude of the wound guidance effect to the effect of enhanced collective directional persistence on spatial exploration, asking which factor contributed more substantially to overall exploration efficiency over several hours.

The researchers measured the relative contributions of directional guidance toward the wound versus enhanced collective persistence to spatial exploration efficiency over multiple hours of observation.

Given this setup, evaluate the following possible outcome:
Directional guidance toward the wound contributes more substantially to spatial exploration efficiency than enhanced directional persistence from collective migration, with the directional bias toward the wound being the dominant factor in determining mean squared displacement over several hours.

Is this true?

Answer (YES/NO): NO